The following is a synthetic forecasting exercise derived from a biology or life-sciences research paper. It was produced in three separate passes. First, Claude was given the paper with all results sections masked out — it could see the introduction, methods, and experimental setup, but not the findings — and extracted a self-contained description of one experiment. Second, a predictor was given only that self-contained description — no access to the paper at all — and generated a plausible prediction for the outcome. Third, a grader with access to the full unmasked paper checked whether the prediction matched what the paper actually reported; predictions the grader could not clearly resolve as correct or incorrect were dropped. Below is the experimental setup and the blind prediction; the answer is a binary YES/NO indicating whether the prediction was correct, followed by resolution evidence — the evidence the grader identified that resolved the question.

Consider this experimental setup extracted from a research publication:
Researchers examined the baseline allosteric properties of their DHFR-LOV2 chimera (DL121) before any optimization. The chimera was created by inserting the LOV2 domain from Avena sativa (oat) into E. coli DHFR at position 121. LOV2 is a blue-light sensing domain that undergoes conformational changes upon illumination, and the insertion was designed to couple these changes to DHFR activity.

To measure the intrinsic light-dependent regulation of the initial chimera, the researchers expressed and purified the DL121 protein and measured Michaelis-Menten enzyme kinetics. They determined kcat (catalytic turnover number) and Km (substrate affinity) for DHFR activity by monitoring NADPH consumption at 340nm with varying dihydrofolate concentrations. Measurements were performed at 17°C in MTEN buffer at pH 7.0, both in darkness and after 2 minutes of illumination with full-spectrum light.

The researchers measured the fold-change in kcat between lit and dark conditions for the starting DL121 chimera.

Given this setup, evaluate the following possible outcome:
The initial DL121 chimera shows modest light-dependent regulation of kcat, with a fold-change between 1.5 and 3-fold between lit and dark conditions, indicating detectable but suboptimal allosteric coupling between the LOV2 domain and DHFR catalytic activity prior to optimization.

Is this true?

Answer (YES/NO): NO